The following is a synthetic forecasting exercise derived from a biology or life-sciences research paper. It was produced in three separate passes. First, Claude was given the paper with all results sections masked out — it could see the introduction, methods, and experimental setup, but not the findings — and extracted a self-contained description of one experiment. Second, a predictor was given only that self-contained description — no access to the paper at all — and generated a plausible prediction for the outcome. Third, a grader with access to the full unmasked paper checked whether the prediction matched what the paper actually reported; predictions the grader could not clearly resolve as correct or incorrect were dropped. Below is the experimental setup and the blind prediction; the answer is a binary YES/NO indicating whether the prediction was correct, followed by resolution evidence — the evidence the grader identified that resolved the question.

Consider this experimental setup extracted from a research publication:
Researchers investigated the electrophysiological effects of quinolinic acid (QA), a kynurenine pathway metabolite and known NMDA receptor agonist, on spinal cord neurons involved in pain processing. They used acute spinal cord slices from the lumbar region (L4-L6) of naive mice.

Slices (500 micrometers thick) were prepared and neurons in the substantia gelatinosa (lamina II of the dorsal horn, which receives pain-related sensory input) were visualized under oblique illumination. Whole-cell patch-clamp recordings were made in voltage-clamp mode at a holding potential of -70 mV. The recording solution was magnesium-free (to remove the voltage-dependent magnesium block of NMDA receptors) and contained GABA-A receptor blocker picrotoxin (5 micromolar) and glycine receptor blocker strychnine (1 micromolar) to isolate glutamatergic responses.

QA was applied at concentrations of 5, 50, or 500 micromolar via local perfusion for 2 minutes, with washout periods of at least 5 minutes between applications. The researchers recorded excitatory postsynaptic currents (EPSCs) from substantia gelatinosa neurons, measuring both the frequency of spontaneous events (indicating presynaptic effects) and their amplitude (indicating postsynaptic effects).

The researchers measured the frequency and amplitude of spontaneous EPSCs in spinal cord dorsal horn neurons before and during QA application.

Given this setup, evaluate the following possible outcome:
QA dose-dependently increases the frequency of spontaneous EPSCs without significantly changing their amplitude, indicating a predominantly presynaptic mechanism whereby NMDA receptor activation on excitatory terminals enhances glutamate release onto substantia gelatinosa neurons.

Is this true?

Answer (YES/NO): NO